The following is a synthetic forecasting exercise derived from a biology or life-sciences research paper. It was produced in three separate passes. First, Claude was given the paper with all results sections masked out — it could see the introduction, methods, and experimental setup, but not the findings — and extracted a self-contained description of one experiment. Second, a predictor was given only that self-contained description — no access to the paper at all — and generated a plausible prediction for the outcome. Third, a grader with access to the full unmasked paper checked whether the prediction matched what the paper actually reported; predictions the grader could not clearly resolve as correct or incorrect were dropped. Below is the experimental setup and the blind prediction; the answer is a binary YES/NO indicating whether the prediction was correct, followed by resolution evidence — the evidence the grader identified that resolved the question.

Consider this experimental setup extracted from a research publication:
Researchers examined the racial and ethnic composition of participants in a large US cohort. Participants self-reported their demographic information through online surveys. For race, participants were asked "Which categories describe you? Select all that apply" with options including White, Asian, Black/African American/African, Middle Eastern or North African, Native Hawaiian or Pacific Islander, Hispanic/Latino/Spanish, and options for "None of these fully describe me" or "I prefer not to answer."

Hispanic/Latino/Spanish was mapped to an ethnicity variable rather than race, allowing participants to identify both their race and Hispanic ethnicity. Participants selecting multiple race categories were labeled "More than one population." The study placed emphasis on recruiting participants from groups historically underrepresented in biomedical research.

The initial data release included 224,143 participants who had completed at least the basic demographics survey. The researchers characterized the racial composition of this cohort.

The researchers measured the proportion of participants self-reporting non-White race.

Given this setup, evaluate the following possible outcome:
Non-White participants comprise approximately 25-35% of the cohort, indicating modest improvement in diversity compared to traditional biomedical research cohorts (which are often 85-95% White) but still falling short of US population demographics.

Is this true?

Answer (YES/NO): NO